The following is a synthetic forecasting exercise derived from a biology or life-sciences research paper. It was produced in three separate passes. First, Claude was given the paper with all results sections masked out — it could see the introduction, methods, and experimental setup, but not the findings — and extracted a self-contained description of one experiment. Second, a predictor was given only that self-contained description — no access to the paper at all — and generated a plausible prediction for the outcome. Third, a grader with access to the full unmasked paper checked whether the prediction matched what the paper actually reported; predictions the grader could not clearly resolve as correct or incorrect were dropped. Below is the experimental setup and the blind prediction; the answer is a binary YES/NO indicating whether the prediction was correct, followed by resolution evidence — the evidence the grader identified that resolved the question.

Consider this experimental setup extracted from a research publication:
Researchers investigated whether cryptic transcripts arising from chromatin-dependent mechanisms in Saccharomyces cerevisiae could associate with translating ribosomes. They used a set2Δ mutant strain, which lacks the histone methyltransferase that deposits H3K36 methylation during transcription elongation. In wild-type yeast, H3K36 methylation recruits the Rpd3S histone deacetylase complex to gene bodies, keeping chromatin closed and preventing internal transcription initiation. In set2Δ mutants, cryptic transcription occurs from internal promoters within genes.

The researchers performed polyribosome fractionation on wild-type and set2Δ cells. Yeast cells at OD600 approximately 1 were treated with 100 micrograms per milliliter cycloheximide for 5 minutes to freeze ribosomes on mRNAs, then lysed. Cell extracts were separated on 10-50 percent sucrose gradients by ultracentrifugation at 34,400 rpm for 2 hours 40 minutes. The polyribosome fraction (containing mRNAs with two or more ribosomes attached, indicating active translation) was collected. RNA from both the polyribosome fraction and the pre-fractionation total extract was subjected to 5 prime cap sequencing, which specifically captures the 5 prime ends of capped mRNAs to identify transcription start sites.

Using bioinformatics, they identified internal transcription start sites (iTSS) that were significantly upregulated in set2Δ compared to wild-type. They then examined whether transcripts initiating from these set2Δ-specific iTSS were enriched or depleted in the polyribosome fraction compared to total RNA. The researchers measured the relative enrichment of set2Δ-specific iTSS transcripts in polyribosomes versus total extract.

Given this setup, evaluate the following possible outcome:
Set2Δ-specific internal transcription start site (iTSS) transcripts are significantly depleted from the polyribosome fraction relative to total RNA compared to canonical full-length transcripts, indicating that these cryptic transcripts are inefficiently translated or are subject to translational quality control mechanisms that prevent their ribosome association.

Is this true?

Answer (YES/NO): NO